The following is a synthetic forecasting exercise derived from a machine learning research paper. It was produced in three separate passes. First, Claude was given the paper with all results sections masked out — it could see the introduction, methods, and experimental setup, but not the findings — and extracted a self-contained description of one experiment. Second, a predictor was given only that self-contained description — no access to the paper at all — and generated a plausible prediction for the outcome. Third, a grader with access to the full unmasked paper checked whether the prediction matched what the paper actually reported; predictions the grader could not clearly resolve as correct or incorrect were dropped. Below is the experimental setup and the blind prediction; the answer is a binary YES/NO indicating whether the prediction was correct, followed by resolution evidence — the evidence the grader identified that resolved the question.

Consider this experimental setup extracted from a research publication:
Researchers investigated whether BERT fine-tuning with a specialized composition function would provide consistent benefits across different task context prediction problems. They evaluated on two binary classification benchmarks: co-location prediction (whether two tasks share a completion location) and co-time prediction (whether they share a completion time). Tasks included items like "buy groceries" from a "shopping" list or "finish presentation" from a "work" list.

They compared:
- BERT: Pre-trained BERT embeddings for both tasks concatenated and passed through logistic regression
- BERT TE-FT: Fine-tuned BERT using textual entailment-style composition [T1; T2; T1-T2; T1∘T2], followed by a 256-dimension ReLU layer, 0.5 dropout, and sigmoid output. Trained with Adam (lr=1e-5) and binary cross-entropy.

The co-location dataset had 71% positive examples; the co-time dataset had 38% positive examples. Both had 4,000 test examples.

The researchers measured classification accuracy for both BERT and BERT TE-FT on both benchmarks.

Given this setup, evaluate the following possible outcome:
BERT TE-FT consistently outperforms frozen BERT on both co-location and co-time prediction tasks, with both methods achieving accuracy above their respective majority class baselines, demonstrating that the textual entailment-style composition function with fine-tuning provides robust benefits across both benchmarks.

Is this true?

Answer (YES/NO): NO